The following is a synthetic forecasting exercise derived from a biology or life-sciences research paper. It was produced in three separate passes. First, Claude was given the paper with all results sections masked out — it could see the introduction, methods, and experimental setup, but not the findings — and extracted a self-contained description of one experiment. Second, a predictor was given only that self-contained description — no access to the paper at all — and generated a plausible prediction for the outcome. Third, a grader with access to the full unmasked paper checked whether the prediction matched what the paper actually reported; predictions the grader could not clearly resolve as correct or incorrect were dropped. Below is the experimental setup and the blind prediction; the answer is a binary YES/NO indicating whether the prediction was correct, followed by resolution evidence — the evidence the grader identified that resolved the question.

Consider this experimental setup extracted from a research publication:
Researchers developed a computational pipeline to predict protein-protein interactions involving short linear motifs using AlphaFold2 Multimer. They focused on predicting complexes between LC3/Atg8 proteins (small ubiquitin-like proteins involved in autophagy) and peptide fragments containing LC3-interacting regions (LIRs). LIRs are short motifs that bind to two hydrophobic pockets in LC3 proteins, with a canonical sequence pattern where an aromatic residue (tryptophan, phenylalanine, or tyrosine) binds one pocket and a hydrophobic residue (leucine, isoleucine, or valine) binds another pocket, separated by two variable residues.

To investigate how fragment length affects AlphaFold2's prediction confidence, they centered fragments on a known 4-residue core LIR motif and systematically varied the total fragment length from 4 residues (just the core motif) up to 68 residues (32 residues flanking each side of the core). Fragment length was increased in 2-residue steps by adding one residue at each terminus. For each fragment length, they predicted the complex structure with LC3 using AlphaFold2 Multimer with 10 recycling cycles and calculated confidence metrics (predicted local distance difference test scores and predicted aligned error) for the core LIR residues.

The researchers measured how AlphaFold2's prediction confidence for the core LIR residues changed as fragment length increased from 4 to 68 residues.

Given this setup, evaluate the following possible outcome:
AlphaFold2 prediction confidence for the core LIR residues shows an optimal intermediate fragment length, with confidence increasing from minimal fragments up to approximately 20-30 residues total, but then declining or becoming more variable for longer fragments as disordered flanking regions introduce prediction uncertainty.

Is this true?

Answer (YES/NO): NO